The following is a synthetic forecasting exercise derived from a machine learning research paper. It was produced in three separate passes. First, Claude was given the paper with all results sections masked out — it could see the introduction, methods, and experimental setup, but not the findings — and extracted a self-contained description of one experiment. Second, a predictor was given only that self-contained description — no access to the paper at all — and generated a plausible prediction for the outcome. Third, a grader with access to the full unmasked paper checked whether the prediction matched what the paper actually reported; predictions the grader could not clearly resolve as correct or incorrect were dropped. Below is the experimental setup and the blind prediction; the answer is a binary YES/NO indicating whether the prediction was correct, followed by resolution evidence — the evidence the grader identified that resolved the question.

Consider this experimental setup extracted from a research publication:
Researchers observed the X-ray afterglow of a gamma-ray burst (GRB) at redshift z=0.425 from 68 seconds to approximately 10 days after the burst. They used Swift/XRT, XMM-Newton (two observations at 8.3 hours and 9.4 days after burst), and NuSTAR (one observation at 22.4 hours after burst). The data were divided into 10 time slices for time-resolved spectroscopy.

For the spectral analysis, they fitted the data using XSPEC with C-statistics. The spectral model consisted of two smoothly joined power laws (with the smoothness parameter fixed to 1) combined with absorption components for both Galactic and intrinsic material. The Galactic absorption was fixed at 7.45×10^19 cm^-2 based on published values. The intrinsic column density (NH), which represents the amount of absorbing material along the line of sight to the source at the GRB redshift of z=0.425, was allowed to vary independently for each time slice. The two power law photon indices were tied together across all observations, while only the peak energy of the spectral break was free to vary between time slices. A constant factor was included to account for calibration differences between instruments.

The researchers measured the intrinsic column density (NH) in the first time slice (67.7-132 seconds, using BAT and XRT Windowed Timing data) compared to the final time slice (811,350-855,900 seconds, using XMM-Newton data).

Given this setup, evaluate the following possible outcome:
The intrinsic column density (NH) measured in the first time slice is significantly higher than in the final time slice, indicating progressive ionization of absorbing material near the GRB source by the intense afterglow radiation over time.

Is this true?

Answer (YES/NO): NO